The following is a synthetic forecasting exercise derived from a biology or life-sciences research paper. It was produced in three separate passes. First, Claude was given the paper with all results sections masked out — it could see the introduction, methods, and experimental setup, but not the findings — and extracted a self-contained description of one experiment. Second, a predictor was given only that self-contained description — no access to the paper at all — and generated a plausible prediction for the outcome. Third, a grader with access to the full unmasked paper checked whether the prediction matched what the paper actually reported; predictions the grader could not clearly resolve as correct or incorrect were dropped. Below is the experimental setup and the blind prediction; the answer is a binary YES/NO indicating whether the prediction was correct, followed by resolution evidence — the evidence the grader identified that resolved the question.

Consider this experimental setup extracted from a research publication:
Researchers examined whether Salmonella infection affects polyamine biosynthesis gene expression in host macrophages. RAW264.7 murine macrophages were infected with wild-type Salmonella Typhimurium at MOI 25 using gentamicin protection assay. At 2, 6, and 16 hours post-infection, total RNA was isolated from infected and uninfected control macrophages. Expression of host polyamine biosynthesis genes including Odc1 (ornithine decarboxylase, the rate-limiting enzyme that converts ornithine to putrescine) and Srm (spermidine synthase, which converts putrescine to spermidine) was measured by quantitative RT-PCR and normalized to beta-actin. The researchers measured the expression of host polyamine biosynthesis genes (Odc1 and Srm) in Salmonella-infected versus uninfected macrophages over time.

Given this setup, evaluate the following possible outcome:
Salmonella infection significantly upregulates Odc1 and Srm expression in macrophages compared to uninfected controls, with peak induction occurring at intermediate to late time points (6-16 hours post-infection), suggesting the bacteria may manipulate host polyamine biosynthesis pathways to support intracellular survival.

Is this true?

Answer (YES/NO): YES